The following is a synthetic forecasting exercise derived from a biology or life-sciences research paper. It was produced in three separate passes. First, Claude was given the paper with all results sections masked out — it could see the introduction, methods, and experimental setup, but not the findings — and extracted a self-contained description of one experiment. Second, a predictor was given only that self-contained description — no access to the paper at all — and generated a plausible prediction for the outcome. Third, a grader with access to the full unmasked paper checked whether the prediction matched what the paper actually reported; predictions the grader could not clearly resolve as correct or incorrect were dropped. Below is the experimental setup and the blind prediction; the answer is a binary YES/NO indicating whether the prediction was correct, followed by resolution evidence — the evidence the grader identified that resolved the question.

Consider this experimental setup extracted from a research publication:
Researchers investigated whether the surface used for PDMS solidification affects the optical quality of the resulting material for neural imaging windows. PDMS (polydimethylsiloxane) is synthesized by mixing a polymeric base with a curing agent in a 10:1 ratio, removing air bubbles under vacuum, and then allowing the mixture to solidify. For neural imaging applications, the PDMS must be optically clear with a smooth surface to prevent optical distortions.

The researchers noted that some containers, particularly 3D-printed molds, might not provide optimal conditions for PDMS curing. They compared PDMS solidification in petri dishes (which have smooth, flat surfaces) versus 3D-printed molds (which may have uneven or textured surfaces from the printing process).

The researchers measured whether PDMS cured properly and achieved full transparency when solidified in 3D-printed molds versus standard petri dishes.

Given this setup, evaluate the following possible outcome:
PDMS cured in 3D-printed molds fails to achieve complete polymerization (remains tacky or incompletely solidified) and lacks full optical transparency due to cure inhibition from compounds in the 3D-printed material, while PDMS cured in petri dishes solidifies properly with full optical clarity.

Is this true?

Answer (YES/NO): NO